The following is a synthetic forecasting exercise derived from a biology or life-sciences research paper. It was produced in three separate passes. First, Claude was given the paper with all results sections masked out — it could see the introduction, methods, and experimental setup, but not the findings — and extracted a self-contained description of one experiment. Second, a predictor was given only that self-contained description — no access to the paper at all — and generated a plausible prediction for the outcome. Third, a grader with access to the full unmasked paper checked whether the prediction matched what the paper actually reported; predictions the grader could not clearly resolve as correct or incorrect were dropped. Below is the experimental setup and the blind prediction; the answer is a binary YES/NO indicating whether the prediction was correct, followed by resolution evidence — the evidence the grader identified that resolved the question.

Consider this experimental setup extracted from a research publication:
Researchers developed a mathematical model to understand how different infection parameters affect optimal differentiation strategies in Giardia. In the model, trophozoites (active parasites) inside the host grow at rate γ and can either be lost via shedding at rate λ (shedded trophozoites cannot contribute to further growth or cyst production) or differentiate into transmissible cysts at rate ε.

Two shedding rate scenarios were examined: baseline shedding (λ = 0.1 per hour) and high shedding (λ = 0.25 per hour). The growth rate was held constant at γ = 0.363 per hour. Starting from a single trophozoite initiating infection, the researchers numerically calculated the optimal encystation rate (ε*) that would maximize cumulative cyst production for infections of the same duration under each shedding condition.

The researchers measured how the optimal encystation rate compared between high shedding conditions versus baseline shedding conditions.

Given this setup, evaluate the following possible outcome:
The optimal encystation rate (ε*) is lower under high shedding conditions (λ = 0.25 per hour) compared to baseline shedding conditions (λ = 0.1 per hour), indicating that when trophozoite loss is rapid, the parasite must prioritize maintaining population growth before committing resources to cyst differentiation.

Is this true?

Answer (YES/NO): NO